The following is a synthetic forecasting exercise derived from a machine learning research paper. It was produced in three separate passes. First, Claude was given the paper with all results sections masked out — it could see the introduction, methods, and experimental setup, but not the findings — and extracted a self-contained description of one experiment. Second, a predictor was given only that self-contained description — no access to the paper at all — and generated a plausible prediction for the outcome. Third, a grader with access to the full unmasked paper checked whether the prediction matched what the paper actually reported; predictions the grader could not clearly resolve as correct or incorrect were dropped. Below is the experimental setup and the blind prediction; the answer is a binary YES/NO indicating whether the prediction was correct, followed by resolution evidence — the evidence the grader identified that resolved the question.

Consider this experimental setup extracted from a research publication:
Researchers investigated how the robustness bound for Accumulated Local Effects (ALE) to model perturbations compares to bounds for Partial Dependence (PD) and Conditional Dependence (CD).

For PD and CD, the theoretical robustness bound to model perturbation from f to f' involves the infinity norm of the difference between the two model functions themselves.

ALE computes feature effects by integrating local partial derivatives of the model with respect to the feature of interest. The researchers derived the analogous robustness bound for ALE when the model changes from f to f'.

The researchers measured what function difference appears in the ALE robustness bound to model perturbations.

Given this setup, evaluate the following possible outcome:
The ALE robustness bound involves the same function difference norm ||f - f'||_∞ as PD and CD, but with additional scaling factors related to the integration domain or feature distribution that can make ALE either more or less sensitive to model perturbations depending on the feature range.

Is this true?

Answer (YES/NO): NO